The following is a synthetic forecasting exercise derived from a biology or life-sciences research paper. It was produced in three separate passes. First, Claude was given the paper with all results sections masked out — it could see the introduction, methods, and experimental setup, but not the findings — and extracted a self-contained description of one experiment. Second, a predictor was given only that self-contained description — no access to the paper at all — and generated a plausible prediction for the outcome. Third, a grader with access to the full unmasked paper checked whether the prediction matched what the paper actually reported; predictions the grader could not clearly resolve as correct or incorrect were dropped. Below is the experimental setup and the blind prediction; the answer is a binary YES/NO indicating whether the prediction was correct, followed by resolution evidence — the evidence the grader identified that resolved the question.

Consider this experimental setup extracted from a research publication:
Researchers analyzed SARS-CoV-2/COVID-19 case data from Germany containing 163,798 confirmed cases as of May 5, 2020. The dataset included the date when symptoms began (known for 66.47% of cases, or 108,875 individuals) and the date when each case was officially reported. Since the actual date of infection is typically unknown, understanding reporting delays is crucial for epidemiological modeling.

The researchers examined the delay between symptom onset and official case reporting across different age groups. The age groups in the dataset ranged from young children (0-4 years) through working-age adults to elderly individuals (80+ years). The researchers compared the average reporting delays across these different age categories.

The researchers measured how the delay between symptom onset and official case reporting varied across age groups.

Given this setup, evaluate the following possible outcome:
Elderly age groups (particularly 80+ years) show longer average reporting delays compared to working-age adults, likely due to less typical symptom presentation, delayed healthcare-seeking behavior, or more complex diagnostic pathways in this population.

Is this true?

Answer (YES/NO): NO